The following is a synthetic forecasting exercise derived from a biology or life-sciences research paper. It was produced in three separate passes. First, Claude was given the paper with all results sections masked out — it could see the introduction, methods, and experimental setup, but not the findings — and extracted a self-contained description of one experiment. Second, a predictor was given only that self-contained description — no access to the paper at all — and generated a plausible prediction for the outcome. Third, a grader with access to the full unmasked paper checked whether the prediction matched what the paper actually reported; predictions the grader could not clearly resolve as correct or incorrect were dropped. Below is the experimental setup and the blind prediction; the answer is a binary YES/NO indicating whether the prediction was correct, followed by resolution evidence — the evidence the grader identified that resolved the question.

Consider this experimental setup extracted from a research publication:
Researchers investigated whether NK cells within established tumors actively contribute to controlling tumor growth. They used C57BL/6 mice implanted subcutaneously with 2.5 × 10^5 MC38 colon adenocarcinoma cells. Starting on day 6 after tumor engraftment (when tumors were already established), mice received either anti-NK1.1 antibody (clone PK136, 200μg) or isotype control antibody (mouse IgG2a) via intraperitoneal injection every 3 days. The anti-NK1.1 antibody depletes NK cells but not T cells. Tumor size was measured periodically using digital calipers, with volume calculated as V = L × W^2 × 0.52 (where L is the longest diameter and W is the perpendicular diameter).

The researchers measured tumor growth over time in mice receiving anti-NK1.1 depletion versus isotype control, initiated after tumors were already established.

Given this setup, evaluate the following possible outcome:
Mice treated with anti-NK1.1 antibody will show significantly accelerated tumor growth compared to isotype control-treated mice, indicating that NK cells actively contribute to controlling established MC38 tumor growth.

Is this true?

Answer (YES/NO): NO